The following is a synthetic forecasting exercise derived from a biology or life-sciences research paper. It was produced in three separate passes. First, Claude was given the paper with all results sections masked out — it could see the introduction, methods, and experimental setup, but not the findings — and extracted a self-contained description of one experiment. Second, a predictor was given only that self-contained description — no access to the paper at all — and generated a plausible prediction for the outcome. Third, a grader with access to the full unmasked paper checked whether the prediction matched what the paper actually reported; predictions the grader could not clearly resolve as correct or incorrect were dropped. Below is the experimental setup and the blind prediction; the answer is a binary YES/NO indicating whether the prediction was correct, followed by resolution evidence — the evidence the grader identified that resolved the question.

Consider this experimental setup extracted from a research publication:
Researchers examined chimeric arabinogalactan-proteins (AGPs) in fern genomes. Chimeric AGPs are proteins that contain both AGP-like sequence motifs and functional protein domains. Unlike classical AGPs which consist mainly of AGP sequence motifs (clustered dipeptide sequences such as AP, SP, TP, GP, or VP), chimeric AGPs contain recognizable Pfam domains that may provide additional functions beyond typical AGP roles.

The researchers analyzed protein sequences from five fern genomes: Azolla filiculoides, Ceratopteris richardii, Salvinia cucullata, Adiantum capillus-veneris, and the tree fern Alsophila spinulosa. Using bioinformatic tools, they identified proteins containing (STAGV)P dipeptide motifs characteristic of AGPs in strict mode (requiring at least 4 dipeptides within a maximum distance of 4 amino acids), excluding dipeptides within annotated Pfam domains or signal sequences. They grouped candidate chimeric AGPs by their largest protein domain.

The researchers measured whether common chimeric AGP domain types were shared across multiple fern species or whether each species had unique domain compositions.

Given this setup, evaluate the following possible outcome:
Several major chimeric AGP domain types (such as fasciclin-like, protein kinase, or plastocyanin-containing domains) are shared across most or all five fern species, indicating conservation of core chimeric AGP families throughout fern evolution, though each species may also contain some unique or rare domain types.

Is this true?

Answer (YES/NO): YES